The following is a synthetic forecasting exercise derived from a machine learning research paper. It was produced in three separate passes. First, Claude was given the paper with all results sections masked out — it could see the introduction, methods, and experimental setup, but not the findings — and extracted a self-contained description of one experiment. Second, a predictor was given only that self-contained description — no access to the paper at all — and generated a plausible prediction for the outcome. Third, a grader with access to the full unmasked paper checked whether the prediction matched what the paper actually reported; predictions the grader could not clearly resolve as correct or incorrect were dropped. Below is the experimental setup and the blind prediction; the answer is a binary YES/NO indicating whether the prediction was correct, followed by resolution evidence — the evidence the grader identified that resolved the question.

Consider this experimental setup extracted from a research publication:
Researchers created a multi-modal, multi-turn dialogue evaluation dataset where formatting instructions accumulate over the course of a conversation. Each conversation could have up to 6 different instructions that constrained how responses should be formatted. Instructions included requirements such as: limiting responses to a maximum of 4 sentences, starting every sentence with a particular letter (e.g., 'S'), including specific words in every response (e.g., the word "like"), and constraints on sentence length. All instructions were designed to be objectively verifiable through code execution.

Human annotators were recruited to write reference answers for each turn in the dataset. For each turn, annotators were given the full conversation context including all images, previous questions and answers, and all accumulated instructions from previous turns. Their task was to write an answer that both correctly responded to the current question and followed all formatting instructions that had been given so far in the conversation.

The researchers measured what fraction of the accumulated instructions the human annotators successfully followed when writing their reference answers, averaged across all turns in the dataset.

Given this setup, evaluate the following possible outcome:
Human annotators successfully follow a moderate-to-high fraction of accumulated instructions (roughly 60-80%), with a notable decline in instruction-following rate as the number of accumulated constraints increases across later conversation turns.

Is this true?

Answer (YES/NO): NO